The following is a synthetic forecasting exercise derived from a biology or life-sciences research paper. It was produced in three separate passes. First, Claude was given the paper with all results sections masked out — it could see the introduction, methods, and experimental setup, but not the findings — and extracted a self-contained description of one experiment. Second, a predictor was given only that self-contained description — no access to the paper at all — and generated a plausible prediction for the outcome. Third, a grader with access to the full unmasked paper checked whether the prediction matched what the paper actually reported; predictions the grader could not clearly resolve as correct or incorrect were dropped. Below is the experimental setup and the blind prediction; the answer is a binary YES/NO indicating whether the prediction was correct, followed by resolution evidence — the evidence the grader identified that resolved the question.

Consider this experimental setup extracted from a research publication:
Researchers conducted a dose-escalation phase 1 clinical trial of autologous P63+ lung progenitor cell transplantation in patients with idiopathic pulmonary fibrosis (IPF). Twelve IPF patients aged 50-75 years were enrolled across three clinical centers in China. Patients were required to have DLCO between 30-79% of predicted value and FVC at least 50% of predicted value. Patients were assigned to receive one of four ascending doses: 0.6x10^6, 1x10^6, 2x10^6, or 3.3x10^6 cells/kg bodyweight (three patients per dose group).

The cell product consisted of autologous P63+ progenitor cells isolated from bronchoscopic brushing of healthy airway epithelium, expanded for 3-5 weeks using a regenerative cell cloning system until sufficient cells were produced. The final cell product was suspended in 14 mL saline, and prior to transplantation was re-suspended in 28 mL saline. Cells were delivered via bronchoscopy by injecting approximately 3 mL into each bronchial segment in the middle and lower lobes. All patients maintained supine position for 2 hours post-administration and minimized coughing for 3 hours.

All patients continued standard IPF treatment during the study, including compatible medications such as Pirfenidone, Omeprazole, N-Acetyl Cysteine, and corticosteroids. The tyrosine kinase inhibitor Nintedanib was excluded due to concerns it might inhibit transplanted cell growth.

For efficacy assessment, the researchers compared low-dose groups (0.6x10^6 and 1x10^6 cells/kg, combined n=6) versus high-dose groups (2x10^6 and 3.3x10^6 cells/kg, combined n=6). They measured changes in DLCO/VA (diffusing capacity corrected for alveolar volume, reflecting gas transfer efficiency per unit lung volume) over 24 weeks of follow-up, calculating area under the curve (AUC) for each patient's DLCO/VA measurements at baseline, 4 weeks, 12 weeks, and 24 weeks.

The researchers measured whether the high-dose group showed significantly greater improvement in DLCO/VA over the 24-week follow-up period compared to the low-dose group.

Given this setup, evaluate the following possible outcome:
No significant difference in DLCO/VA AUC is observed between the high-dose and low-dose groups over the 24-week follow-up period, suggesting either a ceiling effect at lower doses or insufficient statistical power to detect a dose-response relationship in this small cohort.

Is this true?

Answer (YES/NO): NO